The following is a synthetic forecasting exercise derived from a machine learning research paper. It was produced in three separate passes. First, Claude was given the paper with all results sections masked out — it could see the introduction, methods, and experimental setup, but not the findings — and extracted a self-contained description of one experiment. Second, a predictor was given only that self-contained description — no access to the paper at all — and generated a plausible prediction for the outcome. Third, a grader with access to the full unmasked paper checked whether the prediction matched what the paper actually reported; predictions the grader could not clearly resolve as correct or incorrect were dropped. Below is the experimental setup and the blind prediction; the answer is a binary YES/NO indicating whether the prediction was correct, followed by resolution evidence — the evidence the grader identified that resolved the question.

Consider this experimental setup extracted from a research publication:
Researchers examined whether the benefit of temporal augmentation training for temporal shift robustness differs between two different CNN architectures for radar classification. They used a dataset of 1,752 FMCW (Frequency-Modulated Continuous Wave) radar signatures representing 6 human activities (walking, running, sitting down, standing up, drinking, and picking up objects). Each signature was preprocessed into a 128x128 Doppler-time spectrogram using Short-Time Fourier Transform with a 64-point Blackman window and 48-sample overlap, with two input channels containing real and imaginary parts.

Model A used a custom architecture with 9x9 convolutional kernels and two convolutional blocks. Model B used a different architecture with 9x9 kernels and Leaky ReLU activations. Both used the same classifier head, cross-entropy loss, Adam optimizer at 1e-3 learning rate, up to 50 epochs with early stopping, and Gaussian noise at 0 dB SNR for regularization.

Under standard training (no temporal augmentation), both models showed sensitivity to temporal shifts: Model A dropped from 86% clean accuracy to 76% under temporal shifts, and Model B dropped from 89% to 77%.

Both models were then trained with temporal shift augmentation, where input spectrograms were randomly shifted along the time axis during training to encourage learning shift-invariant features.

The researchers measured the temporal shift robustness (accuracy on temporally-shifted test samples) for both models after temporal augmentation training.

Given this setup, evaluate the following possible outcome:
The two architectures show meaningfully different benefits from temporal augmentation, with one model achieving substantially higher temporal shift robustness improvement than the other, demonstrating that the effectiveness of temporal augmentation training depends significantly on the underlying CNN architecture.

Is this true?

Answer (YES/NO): YES